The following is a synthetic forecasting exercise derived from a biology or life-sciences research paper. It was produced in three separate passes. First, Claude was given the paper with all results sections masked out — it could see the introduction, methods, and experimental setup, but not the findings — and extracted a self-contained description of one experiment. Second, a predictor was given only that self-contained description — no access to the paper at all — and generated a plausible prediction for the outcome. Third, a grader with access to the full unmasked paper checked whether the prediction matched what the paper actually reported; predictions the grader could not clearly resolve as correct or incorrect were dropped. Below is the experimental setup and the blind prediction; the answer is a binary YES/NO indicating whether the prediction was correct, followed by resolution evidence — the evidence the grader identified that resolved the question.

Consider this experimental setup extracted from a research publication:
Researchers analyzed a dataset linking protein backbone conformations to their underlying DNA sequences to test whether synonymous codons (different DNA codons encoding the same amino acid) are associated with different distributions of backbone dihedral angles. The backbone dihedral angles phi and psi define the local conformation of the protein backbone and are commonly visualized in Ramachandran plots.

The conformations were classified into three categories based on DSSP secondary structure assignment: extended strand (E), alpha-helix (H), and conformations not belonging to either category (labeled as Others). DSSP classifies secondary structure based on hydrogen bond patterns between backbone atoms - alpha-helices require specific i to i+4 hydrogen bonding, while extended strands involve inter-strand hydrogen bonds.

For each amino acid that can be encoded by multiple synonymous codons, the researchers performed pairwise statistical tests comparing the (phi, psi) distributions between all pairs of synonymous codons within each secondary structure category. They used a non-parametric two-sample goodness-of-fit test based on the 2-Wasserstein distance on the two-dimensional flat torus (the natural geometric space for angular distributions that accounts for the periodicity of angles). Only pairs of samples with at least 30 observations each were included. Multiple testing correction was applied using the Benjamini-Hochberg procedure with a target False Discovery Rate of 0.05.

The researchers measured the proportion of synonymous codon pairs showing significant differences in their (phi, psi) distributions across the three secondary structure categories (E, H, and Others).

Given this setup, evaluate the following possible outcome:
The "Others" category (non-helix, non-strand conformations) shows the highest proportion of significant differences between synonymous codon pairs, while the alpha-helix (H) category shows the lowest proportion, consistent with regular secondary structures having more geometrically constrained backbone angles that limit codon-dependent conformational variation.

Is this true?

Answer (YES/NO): YES